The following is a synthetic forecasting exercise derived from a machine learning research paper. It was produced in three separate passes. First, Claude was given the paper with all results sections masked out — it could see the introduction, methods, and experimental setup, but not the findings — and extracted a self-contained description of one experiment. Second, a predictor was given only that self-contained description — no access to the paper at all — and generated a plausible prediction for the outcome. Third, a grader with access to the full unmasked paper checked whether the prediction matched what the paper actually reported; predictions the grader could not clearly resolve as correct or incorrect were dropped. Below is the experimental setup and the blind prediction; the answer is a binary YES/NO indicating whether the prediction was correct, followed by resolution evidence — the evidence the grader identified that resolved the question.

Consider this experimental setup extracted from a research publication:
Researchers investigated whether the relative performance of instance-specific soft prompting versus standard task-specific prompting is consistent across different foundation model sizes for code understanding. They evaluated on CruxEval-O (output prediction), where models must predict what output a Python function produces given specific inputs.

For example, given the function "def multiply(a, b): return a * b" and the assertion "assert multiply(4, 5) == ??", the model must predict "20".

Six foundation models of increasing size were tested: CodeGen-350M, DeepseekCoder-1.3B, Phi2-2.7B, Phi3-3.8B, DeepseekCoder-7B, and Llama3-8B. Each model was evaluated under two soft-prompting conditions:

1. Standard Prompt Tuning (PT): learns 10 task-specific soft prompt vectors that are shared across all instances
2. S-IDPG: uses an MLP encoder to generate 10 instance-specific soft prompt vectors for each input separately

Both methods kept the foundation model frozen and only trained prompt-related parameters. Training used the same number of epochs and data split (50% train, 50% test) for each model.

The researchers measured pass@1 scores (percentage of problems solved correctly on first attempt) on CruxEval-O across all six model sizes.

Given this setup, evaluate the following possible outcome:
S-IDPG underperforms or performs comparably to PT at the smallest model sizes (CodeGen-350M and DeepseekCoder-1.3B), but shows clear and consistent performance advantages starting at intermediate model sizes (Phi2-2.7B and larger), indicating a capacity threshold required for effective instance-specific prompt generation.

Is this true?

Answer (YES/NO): NO